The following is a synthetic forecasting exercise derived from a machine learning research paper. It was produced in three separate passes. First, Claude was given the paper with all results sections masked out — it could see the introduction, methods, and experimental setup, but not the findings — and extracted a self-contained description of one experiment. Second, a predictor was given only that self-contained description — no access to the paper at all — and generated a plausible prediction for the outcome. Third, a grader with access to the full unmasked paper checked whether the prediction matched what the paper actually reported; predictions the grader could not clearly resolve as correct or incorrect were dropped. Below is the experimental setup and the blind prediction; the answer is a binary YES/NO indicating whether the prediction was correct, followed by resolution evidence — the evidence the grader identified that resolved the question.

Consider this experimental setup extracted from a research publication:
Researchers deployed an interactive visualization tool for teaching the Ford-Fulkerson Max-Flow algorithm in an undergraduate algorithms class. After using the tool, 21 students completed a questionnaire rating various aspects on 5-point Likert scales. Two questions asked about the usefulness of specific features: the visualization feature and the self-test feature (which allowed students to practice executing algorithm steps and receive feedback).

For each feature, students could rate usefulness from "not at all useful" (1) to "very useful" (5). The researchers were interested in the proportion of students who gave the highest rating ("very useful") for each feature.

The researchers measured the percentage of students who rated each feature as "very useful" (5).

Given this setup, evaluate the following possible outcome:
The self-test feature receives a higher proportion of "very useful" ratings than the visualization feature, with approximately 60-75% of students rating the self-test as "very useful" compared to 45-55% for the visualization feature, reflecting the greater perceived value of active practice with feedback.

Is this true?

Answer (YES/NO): NO